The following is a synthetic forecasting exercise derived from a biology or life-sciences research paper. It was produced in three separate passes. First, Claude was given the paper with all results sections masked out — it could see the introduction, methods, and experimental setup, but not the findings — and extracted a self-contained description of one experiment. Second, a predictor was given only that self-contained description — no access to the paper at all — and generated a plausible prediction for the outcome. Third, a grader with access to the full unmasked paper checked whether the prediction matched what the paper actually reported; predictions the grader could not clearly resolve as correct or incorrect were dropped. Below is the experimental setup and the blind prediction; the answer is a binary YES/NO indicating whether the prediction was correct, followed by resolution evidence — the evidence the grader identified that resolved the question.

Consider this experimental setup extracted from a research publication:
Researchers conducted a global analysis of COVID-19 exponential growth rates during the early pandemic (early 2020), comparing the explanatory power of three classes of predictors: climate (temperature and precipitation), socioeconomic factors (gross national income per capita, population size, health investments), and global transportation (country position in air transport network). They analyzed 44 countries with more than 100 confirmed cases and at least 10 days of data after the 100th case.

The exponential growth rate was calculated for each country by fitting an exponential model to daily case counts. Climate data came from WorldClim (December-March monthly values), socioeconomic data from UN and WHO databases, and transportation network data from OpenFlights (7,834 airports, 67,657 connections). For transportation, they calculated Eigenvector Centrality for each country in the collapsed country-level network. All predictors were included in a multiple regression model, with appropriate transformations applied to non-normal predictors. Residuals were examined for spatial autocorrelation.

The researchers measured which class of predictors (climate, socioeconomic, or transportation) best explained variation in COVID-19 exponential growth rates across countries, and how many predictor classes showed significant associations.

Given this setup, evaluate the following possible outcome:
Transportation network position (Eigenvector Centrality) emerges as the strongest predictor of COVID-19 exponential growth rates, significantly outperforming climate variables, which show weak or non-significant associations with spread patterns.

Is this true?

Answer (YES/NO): YES